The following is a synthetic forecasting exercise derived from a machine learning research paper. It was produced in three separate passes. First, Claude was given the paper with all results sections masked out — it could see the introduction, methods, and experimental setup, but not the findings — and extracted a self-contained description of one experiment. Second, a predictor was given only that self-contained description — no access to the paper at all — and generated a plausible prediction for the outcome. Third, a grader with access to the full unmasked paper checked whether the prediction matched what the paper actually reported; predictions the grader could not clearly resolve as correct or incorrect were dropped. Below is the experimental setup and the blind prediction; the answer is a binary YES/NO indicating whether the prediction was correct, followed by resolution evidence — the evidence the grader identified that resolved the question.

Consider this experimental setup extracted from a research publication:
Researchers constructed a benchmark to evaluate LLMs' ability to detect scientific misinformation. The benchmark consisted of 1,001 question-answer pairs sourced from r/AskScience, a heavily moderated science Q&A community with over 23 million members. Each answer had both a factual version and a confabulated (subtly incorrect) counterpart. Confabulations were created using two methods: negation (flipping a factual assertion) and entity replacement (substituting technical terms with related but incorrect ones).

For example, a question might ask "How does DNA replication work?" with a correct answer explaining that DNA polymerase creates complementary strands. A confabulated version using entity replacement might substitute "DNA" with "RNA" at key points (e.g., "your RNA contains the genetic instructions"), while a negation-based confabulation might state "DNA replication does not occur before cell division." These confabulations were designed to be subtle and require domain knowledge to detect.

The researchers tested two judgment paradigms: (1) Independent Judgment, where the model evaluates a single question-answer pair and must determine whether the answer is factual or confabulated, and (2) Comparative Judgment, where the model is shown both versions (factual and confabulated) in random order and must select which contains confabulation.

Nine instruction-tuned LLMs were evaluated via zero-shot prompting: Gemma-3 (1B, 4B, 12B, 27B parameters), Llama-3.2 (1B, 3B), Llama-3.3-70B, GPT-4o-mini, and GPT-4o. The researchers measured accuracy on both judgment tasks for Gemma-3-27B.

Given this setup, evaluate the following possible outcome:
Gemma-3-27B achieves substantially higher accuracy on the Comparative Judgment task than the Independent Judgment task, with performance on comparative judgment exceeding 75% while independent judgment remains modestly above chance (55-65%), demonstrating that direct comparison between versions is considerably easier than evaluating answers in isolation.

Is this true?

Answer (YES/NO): NO